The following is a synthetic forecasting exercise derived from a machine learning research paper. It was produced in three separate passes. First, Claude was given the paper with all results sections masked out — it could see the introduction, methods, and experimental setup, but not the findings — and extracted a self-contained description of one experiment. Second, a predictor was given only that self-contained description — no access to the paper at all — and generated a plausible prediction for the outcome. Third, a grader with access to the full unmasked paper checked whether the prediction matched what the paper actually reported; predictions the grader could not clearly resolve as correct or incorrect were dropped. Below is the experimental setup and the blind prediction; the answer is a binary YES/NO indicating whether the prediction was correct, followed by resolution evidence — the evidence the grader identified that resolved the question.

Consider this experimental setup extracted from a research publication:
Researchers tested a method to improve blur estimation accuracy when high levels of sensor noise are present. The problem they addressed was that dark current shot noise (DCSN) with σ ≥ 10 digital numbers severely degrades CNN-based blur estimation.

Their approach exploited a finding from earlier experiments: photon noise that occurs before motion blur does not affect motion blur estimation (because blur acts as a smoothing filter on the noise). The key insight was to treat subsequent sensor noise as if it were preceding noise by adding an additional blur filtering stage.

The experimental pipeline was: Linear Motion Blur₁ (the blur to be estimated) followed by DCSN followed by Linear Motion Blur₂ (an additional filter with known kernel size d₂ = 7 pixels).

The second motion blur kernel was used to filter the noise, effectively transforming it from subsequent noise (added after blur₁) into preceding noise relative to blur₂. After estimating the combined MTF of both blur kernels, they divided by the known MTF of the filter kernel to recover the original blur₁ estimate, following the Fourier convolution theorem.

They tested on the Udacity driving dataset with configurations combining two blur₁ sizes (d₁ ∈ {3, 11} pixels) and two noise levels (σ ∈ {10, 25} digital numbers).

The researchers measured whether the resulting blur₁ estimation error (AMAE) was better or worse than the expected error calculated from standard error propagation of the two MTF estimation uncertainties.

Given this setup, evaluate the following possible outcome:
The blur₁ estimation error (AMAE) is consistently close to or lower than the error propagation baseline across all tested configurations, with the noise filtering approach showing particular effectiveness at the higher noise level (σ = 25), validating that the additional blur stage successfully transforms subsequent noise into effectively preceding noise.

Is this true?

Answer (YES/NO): NO